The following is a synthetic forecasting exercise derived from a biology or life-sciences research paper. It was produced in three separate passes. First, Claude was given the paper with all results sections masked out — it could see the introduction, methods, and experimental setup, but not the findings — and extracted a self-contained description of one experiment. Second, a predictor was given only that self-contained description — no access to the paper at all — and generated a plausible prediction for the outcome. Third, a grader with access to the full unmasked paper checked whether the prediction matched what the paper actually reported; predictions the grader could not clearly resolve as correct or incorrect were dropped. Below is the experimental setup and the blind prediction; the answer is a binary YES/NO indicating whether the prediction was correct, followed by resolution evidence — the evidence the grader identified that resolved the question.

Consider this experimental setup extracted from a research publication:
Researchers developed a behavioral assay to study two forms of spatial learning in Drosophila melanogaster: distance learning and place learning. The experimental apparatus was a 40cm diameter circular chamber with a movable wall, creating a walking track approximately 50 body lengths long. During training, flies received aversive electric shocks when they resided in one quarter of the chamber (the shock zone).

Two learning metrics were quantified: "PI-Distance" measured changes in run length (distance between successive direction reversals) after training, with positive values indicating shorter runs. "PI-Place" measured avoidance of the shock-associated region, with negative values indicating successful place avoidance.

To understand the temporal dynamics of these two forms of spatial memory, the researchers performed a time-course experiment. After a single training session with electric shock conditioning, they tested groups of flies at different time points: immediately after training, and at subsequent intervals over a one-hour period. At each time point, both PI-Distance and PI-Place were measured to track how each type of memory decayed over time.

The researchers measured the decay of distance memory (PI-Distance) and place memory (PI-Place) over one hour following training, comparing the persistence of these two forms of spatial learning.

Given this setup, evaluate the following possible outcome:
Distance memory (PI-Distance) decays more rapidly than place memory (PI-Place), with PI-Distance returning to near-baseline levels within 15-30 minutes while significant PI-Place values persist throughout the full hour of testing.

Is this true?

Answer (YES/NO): NO